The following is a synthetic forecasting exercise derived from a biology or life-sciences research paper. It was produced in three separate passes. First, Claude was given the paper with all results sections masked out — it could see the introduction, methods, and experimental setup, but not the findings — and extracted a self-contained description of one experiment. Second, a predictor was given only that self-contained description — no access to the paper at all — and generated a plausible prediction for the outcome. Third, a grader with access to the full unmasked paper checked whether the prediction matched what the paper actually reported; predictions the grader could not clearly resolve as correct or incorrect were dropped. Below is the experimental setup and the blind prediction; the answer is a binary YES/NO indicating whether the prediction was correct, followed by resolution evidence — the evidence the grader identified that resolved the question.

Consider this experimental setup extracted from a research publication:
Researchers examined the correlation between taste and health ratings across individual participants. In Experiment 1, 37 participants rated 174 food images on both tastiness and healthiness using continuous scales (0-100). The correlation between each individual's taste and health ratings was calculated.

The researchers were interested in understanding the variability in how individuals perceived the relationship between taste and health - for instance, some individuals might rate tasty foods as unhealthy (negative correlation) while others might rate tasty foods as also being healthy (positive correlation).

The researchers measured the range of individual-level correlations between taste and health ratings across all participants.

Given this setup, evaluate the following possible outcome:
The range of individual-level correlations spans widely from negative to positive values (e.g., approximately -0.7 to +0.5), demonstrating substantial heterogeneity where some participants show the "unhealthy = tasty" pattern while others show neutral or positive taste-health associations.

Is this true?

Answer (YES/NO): NO